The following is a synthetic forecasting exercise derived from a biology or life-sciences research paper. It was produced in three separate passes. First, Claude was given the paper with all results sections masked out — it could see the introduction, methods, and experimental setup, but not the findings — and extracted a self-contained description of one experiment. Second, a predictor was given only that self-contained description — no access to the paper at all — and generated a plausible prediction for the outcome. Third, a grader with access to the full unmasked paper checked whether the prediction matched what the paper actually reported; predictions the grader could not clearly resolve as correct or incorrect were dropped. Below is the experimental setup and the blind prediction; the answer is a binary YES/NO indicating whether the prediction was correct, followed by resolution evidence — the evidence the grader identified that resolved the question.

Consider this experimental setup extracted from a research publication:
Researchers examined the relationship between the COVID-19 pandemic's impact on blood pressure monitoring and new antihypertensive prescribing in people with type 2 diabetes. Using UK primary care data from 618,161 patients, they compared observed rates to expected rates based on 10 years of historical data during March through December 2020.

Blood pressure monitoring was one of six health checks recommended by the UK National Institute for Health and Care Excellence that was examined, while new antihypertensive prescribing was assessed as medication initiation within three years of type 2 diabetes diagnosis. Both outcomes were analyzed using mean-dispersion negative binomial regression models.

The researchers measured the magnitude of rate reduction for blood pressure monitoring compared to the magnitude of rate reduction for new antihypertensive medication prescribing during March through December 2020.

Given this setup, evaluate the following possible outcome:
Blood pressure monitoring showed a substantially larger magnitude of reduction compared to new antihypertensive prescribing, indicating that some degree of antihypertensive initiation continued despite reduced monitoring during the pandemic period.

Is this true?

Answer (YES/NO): YES